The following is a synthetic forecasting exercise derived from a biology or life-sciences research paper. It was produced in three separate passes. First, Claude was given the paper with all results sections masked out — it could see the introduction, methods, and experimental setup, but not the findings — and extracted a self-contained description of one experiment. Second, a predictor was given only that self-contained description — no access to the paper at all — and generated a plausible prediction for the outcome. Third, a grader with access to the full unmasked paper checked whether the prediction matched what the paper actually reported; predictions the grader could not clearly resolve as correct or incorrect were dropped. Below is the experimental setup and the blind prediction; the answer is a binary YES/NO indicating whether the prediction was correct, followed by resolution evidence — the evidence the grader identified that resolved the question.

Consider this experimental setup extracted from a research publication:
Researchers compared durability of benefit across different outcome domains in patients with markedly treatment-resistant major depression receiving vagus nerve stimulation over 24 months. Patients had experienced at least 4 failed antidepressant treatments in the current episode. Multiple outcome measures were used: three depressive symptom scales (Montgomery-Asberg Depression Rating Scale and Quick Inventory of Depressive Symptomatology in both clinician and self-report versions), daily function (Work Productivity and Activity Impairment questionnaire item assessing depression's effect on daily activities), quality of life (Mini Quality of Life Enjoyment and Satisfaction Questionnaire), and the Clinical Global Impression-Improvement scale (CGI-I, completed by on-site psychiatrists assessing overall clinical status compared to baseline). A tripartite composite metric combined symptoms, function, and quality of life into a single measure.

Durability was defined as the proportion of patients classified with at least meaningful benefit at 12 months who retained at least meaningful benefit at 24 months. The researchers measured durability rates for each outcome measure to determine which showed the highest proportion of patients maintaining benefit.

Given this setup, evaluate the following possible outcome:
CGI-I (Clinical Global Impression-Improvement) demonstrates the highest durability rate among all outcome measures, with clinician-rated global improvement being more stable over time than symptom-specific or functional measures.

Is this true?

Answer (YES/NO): NO